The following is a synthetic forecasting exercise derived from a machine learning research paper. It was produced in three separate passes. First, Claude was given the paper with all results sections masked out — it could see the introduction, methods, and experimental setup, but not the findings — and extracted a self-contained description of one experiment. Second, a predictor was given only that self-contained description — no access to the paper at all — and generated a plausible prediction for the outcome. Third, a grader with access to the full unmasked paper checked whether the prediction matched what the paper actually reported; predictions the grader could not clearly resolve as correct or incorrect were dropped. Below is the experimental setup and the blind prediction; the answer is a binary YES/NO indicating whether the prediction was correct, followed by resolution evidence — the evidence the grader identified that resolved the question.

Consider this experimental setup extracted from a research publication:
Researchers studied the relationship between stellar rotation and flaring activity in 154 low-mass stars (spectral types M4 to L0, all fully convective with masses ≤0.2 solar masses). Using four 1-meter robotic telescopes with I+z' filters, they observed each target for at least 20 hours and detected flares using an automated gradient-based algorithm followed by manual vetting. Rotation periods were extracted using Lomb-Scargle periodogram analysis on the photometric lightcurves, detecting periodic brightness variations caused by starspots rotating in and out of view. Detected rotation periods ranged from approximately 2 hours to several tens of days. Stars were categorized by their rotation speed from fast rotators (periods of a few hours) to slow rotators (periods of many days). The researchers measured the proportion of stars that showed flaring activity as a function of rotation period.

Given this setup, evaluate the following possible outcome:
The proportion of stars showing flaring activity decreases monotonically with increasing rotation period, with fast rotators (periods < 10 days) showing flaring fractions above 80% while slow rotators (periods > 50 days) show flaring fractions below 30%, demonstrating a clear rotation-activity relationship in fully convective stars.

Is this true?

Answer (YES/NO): NO